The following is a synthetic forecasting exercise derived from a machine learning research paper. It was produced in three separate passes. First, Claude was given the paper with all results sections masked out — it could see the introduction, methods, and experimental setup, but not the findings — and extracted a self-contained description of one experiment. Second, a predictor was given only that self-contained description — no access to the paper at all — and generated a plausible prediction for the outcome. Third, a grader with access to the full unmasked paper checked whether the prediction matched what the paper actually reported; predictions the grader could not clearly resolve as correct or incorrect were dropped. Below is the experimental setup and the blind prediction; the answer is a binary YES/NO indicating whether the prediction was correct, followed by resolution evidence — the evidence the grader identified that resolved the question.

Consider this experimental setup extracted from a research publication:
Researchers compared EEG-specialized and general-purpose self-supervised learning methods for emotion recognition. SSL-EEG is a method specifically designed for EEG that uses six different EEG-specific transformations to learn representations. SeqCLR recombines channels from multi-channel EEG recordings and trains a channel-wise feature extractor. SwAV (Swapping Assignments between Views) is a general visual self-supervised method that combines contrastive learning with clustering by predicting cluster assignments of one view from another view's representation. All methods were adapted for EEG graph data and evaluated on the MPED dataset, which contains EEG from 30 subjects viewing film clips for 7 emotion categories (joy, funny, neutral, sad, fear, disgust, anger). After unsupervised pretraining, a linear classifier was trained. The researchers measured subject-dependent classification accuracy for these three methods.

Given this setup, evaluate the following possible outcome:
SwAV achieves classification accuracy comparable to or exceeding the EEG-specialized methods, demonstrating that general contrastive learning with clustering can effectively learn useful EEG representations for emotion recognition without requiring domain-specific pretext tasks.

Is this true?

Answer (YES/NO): YES